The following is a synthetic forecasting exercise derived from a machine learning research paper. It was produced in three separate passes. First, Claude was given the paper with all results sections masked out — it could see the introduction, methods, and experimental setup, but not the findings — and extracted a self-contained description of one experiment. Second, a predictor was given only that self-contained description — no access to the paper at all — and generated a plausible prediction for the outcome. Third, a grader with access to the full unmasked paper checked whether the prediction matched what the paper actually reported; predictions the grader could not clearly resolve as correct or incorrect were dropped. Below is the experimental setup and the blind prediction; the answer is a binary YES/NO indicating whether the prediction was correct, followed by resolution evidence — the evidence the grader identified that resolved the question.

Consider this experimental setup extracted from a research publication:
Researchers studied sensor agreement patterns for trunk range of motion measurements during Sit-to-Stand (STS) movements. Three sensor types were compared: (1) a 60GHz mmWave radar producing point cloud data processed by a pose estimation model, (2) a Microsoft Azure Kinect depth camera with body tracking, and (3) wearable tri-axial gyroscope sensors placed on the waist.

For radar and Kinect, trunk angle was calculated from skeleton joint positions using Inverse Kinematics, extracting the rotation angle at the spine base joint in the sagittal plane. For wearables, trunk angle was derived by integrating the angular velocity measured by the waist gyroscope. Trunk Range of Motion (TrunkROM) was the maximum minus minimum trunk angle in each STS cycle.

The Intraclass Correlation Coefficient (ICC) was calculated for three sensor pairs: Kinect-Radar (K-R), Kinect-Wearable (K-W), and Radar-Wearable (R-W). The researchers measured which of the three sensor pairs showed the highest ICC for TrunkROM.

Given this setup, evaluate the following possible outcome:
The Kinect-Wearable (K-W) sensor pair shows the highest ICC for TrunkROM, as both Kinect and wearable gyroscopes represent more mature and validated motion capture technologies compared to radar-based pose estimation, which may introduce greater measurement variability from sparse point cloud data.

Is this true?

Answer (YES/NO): NO